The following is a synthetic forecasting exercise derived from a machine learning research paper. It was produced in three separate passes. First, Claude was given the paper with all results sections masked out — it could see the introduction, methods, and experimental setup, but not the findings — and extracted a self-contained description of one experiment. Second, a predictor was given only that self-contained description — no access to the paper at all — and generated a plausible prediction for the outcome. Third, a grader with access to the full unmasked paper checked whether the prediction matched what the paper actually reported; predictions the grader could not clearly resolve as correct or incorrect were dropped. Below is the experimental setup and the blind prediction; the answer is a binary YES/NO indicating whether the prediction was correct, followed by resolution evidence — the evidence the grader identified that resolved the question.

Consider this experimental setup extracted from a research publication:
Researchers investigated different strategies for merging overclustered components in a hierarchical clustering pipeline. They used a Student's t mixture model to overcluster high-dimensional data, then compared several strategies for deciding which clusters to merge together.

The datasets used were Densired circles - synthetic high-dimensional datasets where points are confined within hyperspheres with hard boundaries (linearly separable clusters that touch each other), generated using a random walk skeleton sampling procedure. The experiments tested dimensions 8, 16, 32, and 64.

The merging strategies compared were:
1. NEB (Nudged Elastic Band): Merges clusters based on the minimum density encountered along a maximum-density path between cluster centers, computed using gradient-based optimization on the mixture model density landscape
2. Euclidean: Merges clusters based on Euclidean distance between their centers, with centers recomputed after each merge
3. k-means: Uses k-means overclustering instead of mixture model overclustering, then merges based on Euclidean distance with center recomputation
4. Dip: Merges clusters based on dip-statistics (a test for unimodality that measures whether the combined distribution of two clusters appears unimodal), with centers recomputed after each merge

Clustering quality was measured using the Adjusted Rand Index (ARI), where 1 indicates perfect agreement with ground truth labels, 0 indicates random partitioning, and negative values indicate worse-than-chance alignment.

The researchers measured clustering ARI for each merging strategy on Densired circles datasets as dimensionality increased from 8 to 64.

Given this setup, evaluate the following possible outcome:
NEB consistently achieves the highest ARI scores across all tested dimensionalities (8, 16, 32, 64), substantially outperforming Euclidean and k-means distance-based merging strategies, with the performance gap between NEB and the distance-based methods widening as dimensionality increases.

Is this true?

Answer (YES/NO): NO